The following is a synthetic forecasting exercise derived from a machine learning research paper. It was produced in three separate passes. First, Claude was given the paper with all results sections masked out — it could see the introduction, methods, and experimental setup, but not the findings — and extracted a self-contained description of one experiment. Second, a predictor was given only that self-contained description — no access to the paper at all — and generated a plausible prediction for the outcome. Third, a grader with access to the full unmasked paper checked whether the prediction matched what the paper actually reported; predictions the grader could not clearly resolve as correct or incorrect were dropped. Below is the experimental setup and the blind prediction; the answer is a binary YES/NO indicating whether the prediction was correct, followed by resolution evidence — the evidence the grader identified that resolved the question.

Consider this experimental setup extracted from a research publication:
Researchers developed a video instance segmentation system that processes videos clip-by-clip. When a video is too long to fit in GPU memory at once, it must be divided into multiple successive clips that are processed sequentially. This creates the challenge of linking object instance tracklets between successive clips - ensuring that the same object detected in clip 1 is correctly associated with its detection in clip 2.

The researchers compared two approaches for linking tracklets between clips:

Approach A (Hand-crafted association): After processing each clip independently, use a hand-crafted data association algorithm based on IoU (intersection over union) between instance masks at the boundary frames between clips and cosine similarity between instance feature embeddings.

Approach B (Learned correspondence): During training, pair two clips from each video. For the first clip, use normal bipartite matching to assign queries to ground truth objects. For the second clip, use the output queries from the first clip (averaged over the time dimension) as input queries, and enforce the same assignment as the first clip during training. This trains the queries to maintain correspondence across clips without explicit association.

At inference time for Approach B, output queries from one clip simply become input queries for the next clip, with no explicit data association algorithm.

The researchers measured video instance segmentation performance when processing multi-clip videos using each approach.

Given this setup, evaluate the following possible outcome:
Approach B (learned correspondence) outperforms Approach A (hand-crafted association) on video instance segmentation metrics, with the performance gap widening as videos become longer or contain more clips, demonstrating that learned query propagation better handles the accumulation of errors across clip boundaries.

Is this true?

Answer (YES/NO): NO